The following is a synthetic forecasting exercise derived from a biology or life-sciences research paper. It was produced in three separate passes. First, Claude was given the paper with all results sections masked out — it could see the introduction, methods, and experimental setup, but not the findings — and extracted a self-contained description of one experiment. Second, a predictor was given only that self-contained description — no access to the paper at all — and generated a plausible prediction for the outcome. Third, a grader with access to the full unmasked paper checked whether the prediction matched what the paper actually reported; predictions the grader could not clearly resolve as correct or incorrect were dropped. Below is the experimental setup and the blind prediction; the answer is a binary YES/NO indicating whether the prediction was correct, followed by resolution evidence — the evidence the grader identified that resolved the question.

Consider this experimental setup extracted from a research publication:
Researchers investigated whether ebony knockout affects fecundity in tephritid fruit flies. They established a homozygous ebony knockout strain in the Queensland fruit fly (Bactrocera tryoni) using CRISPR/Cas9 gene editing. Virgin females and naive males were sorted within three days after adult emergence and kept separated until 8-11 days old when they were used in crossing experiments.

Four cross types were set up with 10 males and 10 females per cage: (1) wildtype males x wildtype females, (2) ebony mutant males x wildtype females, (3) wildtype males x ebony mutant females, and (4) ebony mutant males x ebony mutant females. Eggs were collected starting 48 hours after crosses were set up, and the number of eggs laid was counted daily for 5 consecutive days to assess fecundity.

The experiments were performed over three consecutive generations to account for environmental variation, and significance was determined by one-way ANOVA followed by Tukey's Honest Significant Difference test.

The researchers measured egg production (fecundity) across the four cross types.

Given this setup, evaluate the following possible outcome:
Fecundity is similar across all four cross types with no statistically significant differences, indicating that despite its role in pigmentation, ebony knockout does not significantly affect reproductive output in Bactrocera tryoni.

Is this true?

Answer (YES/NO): YES